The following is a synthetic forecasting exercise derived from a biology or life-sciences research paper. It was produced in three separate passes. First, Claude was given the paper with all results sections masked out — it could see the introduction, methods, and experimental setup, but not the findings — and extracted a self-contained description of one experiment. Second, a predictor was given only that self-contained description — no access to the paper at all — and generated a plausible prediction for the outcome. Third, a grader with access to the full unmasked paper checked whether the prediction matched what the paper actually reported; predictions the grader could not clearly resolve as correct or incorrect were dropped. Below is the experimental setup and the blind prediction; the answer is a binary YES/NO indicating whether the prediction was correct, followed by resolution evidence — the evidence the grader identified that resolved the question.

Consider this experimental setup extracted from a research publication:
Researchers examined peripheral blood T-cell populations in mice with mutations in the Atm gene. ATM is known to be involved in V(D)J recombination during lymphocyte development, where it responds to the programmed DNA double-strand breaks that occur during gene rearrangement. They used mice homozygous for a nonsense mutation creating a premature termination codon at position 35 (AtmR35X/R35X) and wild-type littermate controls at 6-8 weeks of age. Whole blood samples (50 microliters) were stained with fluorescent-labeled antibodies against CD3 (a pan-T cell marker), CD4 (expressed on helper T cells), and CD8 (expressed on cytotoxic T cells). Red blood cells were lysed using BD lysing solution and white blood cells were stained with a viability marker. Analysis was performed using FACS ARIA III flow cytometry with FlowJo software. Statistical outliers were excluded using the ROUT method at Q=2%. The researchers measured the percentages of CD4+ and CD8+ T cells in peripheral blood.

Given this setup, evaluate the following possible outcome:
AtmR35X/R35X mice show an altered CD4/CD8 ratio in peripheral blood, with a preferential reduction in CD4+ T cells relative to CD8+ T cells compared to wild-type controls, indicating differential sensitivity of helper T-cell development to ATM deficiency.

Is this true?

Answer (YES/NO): YES